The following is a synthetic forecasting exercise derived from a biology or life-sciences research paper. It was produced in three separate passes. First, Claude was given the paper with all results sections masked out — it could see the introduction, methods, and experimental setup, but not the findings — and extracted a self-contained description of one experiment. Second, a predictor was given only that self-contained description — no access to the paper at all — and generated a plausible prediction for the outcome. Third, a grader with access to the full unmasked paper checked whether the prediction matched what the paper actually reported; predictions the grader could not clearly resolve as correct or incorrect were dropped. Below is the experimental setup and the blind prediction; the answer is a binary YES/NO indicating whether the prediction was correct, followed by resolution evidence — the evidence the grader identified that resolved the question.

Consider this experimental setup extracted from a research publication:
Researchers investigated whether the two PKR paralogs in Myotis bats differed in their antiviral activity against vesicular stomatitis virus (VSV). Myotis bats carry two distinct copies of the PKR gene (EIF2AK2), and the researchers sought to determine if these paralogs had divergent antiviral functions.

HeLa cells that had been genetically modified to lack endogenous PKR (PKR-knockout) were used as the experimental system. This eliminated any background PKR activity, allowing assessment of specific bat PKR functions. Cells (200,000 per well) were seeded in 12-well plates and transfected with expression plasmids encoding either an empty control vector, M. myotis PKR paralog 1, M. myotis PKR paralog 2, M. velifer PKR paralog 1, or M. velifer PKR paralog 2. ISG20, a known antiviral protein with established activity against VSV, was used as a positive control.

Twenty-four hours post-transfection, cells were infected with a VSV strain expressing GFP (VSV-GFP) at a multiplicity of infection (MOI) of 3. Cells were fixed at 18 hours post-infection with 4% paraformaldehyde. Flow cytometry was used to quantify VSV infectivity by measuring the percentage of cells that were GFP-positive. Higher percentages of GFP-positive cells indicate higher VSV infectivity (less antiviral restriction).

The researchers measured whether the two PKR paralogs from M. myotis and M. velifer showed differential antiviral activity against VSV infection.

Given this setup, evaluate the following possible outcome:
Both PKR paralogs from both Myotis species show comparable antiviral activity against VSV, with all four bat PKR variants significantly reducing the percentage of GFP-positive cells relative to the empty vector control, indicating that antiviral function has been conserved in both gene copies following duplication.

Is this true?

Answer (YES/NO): NO